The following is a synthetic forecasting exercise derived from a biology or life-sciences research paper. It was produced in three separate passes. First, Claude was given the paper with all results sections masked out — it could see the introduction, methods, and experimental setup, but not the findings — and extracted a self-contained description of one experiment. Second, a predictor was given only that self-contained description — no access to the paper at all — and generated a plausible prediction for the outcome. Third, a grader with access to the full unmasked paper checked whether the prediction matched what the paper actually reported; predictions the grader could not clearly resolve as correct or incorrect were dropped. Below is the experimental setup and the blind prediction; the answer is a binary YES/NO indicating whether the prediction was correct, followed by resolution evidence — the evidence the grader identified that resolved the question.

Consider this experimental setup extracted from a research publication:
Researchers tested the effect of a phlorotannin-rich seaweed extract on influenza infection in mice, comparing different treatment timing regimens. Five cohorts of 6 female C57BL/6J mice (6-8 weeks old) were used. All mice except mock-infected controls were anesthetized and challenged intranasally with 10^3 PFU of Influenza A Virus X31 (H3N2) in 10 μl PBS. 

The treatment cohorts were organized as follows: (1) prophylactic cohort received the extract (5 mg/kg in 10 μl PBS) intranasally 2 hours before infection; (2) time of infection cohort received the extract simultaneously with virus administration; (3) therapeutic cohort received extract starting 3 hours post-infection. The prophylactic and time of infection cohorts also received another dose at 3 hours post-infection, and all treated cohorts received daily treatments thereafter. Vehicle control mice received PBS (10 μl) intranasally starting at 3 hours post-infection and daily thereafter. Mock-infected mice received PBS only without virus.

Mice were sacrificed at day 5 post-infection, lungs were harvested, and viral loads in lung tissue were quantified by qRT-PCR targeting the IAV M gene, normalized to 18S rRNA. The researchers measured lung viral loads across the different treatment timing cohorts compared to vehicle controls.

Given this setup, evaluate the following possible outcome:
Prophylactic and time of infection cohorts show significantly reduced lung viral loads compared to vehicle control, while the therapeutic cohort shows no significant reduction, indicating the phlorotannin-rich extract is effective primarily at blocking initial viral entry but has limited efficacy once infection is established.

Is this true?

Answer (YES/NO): NO